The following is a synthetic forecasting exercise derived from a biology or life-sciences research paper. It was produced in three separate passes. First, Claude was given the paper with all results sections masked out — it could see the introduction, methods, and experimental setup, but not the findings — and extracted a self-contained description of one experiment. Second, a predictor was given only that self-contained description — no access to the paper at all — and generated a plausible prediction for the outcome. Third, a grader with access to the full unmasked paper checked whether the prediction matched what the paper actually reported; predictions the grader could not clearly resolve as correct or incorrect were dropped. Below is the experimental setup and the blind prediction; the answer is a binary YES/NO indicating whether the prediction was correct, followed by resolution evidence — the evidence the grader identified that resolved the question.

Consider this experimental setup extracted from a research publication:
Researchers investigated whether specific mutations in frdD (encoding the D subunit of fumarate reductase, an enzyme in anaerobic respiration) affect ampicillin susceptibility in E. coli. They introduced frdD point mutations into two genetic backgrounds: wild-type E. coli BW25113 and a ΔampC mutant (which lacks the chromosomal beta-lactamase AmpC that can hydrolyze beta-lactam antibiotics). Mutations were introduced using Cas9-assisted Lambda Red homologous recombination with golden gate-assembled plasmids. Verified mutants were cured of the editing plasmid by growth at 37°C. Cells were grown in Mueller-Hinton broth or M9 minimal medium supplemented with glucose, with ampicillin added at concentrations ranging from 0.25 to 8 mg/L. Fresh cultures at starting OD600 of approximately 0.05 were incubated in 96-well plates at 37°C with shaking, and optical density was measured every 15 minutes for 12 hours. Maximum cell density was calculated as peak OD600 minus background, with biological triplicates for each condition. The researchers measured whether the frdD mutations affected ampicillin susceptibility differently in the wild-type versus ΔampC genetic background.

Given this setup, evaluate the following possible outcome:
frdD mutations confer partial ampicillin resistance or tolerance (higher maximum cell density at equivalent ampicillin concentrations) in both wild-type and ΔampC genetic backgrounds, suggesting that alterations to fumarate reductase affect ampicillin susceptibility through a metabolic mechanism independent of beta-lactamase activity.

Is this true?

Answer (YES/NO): NO